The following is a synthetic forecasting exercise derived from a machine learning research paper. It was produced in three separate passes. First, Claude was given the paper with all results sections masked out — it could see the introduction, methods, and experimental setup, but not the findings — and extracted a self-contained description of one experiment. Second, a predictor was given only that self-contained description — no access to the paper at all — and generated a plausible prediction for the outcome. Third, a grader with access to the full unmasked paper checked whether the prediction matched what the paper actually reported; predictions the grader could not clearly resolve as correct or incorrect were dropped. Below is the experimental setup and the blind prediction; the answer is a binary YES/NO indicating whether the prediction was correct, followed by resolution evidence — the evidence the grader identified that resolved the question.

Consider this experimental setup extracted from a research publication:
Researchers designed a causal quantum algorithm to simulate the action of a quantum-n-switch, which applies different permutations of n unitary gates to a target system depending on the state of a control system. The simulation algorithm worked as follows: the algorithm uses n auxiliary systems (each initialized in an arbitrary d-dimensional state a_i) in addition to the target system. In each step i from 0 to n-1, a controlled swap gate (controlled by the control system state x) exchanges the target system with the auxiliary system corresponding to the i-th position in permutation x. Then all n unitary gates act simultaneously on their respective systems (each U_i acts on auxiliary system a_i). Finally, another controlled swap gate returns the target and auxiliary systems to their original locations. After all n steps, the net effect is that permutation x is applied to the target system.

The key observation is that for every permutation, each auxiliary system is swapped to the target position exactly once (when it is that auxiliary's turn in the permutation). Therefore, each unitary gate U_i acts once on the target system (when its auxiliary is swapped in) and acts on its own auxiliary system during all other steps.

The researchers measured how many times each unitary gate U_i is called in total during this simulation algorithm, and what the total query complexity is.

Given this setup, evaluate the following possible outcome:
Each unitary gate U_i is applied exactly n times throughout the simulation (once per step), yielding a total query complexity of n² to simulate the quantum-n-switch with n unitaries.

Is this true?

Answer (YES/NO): YES